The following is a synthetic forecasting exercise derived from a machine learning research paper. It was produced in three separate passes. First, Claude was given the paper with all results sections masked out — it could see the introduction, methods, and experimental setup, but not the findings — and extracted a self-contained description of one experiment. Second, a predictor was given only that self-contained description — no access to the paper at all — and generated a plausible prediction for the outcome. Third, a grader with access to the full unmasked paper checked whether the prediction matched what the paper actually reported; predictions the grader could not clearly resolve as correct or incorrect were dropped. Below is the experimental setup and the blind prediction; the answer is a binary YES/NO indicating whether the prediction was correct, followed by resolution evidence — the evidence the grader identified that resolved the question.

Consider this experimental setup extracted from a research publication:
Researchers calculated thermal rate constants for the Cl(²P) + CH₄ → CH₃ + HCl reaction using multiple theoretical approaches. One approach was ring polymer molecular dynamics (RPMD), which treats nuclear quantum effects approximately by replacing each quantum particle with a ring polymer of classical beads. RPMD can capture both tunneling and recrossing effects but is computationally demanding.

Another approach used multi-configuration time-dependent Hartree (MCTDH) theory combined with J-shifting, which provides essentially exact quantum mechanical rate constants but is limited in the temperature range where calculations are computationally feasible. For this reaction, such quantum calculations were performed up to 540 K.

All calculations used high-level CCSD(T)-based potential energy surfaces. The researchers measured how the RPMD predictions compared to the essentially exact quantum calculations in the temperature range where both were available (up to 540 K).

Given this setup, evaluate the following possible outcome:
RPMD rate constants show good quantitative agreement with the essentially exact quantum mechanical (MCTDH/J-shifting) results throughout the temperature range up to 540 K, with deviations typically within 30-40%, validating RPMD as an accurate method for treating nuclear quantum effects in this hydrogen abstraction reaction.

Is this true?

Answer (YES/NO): NO